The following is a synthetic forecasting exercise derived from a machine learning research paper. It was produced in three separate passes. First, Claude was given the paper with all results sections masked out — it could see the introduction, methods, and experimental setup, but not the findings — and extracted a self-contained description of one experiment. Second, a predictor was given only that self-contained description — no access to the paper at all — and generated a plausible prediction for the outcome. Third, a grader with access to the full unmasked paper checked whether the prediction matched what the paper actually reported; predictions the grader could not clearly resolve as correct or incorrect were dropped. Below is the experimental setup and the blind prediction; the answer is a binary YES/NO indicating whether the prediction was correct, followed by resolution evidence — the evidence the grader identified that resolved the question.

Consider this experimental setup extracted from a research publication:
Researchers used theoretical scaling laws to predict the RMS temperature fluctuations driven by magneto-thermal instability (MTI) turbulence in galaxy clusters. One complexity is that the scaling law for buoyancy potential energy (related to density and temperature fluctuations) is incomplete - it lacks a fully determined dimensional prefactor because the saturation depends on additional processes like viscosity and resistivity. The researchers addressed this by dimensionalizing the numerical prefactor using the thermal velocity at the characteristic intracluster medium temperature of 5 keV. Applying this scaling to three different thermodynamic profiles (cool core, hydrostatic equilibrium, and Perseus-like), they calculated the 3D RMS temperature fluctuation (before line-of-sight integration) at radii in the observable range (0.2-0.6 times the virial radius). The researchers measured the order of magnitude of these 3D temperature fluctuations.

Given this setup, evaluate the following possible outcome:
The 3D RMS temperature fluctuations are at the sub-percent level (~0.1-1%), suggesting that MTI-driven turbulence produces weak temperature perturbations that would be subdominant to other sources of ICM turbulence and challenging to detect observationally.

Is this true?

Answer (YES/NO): NO